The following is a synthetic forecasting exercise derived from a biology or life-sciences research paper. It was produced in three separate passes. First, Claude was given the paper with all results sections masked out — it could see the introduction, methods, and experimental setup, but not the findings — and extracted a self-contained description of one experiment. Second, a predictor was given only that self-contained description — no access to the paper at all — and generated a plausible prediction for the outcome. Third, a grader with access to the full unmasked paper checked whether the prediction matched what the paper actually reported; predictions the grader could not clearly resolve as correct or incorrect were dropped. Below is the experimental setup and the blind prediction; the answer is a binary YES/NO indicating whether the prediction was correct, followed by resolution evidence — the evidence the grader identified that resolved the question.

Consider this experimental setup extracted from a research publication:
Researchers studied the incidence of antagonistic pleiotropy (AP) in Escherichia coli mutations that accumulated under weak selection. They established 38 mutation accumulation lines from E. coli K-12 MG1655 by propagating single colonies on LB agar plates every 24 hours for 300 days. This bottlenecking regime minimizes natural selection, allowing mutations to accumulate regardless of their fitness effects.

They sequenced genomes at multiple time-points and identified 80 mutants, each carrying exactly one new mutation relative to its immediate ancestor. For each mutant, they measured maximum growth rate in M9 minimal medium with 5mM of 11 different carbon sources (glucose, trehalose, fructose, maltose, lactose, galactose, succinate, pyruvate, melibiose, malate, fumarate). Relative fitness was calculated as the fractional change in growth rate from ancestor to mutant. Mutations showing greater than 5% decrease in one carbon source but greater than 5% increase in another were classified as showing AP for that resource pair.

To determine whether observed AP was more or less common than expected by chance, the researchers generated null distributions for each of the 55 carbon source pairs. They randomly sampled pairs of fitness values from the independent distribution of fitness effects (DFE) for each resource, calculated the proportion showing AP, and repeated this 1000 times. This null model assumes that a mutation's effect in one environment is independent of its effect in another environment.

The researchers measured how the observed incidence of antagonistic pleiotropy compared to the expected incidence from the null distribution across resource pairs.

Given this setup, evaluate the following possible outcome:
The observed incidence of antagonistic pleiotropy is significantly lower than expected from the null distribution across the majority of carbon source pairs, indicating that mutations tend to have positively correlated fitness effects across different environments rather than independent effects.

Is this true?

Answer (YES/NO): YES